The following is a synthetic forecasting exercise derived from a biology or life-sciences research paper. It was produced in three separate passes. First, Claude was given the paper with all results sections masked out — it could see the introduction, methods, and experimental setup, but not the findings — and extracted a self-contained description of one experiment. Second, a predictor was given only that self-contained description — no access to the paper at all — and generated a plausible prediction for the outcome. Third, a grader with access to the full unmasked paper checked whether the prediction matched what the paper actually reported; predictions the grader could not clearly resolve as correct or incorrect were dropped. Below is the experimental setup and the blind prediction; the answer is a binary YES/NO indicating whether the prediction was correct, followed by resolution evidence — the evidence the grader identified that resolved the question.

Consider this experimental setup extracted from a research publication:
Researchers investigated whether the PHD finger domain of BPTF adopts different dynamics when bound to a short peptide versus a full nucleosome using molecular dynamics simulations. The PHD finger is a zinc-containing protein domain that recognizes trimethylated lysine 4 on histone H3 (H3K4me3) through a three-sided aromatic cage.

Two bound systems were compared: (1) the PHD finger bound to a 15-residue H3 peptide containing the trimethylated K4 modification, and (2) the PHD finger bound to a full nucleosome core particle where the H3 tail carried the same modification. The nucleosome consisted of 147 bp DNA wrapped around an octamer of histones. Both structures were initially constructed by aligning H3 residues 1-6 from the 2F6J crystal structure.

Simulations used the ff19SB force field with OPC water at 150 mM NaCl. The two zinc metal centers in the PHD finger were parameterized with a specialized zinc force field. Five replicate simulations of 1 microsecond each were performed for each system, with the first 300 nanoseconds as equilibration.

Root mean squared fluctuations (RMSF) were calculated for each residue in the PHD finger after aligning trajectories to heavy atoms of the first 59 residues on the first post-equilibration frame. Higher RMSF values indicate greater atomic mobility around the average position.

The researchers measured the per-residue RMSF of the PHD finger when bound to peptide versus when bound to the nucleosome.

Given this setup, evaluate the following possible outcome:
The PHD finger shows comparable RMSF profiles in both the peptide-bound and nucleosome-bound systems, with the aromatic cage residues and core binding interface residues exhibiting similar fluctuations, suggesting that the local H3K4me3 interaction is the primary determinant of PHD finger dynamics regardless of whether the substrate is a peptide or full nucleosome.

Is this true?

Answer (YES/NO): NO